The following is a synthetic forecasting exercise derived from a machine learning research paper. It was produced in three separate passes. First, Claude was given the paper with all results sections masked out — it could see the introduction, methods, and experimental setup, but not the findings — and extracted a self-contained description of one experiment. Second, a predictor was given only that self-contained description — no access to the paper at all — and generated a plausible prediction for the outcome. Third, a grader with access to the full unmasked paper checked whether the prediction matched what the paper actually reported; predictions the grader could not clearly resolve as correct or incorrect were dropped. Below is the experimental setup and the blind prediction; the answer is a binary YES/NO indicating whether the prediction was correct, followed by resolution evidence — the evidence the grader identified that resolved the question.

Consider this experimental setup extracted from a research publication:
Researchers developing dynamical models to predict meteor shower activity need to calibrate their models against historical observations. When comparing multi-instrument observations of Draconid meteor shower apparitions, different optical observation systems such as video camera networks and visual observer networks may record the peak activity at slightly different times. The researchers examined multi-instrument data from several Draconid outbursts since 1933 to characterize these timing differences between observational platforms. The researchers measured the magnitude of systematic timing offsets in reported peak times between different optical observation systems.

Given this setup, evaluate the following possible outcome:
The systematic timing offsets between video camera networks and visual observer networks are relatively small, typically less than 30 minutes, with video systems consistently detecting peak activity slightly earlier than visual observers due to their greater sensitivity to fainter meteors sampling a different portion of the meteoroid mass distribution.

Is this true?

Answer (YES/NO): NO